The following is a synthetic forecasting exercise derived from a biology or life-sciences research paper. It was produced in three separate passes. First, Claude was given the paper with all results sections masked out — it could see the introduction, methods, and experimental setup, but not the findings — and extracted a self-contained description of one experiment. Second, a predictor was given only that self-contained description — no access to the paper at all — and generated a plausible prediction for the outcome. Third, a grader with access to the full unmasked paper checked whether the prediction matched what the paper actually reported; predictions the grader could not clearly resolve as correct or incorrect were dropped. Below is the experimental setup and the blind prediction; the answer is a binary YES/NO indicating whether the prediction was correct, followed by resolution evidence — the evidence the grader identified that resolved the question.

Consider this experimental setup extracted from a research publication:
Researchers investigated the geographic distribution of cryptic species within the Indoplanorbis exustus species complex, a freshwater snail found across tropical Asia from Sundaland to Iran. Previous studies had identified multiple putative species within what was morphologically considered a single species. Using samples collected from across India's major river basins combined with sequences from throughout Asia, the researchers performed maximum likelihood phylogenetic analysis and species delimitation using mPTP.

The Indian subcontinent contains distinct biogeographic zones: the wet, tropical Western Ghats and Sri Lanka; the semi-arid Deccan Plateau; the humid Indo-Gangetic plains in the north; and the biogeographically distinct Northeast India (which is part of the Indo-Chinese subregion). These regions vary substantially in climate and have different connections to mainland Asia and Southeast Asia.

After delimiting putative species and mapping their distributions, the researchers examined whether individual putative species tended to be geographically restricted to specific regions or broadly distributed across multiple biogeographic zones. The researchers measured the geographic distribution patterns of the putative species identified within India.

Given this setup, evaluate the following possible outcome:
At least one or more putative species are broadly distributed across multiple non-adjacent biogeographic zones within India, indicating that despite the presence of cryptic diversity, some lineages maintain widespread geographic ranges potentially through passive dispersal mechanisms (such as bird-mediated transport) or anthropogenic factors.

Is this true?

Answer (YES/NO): YES